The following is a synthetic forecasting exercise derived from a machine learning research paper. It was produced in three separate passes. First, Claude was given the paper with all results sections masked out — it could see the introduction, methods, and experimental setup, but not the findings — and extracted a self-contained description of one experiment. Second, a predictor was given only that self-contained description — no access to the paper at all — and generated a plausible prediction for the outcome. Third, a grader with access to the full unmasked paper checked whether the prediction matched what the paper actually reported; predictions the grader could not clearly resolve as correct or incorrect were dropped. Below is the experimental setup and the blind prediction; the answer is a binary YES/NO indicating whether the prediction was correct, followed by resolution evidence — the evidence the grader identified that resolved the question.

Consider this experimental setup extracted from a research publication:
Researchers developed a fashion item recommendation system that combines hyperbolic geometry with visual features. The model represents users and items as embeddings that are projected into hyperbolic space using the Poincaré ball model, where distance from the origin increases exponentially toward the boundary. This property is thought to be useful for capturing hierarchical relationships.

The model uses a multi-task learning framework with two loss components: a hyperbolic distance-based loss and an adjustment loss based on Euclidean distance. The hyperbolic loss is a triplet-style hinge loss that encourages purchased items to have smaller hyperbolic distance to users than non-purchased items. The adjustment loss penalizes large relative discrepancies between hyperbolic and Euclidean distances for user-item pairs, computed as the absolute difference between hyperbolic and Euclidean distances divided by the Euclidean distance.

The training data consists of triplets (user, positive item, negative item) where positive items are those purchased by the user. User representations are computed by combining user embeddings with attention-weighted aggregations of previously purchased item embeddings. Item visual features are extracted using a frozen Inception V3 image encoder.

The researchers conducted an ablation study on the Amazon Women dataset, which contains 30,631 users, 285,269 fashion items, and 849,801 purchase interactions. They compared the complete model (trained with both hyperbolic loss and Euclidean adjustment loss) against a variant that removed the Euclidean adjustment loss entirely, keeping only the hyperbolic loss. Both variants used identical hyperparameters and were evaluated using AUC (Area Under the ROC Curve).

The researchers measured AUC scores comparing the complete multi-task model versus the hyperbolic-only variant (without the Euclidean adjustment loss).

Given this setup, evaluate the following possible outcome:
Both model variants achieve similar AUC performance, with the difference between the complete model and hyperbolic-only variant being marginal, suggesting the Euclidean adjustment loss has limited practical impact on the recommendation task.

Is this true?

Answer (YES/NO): NO